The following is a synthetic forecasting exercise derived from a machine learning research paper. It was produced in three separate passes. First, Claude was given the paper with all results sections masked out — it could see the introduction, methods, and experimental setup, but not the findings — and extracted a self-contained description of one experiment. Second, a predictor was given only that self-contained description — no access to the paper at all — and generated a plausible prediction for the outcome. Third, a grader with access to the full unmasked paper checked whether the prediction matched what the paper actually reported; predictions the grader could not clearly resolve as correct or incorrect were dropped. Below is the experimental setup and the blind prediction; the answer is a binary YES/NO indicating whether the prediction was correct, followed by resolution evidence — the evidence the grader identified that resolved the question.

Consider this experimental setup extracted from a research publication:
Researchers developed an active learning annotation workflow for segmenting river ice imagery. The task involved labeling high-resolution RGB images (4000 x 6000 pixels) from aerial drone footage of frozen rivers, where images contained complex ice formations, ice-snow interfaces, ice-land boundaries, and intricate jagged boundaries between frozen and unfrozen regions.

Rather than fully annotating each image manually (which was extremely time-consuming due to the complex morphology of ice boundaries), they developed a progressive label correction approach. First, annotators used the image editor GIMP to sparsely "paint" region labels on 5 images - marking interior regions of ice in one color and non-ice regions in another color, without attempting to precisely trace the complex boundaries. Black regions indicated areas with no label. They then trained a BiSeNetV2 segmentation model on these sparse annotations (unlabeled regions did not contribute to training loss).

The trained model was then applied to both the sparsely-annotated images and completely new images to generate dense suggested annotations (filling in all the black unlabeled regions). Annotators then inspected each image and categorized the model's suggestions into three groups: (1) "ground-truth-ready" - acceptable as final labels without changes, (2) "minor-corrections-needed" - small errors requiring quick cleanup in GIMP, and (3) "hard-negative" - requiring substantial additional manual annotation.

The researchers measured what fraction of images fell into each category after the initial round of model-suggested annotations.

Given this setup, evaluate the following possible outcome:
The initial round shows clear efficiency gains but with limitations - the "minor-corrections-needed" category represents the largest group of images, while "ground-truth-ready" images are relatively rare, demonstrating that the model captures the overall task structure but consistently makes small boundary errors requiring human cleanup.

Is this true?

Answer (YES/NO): NO